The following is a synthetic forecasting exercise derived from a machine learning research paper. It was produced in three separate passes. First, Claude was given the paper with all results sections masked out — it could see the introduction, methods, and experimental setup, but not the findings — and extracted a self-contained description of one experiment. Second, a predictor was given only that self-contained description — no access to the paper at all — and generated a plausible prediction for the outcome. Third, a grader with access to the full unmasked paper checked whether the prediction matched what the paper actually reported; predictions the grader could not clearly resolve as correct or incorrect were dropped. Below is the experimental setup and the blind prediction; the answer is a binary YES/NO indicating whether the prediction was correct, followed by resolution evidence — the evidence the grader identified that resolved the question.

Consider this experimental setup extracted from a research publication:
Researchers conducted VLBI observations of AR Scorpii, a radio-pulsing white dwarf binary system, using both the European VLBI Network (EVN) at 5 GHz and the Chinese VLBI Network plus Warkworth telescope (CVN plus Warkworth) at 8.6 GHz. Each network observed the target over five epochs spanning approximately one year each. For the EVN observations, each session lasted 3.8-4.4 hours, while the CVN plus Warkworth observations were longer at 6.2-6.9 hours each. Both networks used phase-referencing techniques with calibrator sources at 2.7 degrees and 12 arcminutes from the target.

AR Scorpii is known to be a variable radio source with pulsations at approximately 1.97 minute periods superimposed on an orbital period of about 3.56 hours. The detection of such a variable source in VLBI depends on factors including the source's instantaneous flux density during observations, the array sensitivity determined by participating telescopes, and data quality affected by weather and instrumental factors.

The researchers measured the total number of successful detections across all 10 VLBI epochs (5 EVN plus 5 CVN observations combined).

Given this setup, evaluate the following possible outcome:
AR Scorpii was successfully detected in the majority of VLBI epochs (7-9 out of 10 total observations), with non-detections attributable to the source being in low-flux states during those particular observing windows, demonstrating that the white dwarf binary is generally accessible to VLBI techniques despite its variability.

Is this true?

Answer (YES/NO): NO